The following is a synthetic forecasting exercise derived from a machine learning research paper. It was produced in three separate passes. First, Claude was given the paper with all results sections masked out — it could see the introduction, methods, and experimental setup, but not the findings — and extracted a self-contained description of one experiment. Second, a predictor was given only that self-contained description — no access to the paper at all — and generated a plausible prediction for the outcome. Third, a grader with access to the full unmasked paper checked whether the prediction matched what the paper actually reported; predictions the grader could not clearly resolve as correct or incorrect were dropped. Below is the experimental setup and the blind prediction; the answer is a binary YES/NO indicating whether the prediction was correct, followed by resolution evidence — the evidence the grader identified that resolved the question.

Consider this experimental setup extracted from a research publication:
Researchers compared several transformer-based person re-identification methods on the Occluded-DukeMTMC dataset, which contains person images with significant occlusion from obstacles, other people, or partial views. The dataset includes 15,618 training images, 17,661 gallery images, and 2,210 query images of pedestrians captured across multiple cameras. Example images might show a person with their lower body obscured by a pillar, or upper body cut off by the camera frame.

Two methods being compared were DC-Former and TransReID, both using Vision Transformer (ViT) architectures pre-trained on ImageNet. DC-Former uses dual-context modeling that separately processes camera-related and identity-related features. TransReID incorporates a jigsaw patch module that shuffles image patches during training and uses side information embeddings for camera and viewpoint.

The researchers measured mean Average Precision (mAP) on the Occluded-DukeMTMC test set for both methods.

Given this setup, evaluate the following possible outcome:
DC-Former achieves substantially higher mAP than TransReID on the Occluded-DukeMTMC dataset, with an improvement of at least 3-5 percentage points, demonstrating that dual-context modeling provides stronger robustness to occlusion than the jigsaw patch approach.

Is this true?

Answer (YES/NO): NO